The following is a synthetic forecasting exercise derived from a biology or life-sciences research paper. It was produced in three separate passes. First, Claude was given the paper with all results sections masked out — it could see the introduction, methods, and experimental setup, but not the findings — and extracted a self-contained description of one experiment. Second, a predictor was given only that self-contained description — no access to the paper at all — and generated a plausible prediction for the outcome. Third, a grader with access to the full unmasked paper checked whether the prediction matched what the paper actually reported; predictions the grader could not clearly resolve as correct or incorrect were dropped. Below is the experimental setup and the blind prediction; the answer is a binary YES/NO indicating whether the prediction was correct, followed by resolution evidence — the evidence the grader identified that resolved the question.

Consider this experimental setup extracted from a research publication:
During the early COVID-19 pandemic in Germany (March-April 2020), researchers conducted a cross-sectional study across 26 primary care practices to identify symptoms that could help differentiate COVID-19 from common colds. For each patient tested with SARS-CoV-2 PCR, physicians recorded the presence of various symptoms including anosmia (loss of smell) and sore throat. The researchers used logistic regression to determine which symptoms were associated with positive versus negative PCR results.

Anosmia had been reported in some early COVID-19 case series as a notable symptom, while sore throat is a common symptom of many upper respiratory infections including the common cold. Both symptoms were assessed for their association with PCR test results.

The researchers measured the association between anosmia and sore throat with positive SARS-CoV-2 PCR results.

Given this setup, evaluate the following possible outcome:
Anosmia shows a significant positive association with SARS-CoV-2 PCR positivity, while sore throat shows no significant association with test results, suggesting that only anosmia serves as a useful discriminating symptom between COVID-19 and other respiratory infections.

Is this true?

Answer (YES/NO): NO